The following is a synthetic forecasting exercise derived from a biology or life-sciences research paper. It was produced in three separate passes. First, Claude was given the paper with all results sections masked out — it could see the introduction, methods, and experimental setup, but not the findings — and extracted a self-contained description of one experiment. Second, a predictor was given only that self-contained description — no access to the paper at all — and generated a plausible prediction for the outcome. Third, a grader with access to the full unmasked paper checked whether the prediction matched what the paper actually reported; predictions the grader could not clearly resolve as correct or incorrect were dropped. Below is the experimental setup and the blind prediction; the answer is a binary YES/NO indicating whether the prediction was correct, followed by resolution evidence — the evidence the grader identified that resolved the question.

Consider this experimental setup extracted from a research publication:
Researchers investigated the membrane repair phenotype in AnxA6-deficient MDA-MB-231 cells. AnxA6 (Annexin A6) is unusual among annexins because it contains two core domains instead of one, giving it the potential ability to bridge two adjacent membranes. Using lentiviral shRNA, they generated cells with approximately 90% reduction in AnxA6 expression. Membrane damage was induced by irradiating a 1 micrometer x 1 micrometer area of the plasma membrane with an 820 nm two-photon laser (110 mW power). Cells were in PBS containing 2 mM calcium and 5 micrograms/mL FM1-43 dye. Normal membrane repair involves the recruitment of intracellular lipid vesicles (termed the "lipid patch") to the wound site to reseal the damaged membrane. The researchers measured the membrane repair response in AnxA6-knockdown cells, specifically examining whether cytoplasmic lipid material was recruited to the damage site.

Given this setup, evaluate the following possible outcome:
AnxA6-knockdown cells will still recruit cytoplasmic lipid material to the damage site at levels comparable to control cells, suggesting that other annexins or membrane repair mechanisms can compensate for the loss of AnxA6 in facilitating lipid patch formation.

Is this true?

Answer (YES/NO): NO